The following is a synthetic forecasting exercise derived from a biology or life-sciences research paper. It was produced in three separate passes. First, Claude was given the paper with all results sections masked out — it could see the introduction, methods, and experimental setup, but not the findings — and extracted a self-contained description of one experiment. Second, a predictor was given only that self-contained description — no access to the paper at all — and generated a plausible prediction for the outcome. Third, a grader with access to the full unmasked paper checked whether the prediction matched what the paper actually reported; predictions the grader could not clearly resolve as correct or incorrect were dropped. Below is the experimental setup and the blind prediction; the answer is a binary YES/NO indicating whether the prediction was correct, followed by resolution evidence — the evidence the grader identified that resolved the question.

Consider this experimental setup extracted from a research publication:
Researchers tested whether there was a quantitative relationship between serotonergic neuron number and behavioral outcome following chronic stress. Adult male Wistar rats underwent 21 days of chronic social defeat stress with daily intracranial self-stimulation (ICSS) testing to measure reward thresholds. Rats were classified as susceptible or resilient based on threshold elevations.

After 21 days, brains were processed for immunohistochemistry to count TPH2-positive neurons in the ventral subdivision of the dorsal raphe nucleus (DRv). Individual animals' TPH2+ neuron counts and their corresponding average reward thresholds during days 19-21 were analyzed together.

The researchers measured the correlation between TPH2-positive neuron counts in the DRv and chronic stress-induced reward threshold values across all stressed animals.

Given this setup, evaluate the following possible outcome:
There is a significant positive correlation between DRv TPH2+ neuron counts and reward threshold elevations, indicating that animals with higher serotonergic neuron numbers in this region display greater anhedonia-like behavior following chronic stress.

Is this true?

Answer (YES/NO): YES